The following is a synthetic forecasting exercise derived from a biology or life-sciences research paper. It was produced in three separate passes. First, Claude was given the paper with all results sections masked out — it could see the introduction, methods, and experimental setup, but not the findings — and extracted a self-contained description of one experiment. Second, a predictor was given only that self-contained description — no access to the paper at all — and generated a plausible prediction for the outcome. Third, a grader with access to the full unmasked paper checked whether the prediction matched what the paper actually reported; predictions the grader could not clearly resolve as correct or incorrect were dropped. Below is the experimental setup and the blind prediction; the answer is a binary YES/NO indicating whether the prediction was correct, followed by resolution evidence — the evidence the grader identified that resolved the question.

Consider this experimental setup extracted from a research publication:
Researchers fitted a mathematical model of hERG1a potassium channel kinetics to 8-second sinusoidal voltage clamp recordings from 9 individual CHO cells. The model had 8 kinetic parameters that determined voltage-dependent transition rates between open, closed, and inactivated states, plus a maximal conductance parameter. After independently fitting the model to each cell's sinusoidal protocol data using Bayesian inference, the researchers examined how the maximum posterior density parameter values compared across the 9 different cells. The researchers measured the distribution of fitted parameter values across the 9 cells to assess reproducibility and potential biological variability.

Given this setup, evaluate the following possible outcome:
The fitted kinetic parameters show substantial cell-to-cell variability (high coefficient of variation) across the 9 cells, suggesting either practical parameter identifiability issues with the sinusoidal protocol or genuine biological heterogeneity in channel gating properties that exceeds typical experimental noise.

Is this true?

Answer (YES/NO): NO